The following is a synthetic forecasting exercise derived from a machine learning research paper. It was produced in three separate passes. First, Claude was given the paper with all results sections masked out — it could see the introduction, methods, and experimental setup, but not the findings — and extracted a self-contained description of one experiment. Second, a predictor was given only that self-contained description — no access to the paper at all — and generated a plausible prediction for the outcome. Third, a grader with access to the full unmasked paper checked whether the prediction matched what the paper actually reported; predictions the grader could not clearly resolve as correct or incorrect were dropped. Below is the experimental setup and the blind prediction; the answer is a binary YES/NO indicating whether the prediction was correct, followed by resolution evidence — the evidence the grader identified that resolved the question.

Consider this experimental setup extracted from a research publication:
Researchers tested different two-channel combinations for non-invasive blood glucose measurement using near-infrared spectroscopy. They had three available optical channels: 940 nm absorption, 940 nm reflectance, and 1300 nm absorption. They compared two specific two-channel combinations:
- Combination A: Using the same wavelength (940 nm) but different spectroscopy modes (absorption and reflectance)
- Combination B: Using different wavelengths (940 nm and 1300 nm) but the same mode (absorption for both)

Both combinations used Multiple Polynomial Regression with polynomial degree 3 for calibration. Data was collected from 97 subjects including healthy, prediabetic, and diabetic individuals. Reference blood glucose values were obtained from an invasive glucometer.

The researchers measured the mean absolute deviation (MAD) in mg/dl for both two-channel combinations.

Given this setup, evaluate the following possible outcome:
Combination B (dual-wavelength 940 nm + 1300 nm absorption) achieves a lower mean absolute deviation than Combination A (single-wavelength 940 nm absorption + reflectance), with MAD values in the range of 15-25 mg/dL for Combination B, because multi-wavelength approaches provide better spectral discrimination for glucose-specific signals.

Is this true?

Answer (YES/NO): NO